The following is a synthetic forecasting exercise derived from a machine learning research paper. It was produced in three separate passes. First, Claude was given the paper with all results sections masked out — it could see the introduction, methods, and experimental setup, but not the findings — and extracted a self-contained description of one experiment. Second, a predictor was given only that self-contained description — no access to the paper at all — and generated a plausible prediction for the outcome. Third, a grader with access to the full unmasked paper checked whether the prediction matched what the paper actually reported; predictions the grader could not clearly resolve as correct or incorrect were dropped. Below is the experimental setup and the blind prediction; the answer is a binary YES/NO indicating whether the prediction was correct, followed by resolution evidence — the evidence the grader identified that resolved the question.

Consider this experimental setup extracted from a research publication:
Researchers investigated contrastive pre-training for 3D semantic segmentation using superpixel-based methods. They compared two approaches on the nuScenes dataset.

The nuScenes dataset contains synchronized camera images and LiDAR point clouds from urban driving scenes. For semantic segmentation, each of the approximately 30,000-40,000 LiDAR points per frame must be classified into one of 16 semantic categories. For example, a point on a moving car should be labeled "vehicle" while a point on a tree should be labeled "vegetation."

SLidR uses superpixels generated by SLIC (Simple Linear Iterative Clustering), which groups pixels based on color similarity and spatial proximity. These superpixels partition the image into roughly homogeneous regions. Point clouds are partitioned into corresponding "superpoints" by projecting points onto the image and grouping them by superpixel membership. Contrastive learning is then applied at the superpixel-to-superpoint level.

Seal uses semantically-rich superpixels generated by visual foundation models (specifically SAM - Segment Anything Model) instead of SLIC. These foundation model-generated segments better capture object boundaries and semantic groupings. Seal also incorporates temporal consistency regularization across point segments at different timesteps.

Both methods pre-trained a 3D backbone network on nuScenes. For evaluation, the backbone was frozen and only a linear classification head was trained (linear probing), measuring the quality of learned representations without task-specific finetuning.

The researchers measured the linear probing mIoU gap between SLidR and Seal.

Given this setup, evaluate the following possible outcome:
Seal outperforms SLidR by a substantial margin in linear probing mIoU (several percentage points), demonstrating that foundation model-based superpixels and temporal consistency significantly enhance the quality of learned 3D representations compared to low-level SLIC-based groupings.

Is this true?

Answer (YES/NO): YES